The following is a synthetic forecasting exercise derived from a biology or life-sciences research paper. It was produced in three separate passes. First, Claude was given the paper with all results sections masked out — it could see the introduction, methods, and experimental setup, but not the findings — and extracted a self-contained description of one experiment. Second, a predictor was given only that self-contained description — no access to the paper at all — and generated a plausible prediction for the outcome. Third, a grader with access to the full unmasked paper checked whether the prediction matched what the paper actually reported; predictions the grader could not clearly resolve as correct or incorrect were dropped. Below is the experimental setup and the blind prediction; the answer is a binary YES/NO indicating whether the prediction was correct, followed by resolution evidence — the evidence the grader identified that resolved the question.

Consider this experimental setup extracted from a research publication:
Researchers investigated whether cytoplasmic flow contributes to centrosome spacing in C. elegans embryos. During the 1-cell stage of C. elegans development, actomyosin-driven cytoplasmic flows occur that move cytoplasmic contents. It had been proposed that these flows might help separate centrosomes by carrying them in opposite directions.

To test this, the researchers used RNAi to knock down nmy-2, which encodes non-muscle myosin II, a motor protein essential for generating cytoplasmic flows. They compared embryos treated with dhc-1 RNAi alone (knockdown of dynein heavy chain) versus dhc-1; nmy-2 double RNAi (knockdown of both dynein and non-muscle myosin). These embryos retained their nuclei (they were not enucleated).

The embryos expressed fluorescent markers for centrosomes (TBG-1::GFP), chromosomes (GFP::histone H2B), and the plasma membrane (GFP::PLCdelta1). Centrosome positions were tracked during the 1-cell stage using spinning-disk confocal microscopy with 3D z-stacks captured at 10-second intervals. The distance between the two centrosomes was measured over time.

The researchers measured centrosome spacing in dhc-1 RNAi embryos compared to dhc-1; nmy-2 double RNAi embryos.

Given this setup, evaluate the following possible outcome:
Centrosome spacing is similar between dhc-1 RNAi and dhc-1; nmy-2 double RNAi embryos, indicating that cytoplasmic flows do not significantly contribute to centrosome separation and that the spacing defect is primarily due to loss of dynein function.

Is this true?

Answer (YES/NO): NO